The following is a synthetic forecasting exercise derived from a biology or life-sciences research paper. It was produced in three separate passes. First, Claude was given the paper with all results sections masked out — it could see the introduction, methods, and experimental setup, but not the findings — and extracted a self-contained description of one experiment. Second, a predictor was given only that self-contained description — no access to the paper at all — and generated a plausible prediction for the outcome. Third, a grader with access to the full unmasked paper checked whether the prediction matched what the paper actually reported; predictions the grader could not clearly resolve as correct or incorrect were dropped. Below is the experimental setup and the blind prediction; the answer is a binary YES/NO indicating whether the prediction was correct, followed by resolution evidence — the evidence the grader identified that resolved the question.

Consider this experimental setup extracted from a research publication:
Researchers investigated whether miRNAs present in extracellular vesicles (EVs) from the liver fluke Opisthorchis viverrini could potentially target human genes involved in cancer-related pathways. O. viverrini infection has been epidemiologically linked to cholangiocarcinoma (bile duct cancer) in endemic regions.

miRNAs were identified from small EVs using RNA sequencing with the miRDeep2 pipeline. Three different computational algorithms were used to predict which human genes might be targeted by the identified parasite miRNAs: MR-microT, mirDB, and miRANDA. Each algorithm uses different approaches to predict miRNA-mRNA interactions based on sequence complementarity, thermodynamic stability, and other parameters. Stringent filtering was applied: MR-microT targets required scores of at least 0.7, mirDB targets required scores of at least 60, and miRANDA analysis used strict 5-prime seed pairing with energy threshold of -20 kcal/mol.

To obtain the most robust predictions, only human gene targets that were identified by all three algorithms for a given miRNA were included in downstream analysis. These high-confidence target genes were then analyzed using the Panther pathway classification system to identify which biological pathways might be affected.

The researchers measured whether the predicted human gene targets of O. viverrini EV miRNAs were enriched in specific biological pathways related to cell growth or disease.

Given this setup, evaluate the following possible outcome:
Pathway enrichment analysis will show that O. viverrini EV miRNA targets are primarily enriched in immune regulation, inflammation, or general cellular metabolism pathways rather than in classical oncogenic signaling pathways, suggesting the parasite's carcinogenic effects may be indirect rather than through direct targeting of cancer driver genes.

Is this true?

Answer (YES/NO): NO